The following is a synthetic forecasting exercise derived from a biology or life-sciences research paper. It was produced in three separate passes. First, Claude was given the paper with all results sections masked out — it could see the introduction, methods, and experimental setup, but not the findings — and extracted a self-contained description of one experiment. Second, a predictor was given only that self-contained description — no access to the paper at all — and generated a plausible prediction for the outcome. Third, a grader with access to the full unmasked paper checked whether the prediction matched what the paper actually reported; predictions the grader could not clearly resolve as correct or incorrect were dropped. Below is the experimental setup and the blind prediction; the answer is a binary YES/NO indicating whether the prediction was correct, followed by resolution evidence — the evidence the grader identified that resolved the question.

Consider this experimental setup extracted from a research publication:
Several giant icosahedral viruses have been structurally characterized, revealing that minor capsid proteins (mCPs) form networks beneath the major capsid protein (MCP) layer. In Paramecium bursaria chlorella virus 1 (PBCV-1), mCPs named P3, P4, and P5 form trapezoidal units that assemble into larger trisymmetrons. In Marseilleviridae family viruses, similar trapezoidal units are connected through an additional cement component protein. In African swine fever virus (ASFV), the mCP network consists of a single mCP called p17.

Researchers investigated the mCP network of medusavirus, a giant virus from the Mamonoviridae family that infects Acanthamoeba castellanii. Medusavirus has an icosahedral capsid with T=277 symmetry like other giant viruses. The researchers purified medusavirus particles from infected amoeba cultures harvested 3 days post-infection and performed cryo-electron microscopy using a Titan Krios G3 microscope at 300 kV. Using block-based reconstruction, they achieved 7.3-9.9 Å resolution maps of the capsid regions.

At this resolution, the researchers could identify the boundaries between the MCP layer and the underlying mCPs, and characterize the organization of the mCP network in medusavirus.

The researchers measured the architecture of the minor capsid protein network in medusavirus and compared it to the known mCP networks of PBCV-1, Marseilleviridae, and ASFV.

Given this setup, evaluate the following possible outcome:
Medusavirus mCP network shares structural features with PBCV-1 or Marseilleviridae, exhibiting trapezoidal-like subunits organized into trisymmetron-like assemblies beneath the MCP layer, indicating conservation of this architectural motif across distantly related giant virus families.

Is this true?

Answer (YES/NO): NO